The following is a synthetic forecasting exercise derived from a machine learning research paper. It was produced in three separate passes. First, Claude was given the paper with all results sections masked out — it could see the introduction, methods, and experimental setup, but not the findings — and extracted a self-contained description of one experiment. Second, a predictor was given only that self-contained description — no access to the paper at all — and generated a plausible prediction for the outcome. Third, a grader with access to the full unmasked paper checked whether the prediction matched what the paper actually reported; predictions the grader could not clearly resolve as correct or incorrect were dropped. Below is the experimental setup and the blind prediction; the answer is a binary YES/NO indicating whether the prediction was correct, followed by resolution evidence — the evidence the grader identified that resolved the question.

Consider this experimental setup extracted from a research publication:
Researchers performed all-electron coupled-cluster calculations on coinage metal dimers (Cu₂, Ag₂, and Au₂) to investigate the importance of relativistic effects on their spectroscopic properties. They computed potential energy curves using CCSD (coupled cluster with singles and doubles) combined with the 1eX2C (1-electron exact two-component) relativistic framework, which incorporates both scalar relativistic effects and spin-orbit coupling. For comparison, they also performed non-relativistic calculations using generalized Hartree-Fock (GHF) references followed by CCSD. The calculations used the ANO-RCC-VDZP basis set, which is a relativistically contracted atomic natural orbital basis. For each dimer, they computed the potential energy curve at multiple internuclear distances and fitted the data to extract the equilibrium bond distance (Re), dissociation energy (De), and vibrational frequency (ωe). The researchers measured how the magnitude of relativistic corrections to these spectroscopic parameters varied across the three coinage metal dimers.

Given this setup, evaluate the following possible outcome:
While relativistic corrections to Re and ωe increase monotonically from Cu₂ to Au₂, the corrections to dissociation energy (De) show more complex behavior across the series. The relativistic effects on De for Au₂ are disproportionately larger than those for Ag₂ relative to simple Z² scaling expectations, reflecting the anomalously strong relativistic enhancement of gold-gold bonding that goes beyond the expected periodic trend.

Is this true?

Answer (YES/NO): NO